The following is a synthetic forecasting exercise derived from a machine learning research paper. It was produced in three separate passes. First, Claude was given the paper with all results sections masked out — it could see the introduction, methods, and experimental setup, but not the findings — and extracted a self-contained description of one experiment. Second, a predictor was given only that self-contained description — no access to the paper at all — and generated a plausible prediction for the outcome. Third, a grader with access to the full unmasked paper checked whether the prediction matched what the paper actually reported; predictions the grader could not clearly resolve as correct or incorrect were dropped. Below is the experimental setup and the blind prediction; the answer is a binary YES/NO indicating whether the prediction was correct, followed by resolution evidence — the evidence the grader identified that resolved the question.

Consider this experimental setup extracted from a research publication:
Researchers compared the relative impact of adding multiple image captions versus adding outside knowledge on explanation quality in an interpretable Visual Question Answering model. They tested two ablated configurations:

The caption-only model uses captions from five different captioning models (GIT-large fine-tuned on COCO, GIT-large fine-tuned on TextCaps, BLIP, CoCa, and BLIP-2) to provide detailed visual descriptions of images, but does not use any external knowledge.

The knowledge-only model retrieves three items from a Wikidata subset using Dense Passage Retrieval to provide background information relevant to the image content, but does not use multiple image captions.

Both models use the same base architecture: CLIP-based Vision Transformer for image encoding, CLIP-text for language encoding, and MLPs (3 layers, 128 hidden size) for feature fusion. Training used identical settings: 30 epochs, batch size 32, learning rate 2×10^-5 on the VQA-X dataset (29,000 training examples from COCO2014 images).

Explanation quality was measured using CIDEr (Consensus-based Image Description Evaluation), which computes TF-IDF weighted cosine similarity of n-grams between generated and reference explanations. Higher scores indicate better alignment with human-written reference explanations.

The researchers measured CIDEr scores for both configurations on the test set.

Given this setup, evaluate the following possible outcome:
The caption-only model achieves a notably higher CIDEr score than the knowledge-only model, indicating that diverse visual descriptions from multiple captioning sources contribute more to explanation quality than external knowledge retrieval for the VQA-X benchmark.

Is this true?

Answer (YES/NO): YES